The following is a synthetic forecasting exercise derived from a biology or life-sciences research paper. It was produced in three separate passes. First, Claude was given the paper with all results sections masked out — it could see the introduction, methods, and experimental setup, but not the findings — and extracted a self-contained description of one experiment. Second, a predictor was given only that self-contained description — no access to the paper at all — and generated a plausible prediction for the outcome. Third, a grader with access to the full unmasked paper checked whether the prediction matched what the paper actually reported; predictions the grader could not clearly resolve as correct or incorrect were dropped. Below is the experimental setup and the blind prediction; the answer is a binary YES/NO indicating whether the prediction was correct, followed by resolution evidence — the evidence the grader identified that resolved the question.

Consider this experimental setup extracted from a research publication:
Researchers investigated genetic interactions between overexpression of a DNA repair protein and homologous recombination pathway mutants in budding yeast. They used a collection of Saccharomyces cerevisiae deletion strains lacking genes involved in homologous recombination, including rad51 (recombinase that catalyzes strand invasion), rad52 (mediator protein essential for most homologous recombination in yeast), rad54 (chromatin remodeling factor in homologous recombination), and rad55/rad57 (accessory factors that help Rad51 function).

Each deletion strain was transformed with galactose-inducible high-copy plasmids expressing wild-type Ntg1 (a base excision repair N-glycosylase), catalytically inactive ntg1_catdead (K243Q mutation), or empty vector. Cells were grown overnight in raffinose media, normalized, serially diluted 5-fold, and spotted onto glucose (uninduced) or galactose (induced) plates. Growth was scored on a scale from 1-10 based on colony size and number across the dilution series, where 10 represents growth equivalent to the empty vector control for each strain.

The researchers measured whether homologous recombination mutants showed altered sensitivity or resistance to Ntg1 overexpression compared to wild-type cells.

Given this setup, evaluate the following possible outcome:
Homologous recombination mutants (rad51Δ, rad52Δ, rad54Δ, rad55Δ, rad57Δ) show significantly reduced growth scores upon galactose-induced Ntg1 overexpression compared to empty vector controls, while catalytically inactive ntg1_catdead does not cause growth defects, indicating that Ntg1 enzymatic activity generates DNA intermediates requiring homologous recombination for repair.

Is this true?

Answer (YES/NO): YES